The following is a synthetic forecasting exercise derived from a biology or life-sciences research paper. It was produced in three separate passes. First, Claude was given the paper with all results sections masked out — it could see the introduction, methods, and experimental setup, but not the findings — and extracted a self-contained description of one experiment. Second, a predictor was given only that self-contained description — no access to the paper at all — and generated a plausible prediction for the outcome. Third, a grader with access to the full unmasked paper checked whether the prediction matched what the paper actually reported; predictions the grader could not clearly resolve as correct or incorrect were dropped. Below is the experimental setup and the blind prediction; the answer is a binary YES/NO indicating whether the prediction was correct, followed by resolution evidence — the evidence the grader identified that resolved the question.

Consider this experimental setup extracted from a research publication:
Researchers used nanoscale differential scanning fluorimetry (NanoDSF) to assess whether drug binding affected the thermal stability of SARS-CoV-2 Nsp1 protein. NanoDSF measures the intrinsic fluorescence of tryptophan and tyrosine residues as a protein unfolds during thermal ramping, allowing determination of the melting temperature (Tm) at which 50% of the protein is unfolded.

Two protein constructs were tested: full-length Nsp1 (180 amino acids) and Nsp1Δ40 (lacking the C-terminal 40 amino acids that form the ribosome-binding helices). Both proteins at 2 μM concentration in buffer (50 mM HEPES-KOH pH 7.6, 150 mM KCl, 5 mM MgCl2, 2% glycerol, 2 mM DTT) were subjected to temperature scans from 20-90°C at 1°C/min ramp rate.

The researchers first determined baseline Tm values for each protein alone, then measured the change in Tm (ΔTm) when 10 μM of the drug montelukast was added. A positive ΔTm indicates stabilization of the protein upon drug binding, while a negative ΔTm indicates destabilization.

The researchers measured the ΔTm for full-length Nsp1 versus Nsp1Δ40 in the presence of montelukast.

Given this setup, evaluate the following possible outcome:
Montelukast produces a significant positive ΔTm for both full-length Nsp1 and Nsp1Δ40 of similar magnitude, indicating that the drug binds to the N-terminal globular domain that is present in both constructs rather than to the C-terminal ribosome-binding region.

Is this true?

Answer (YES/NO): NO